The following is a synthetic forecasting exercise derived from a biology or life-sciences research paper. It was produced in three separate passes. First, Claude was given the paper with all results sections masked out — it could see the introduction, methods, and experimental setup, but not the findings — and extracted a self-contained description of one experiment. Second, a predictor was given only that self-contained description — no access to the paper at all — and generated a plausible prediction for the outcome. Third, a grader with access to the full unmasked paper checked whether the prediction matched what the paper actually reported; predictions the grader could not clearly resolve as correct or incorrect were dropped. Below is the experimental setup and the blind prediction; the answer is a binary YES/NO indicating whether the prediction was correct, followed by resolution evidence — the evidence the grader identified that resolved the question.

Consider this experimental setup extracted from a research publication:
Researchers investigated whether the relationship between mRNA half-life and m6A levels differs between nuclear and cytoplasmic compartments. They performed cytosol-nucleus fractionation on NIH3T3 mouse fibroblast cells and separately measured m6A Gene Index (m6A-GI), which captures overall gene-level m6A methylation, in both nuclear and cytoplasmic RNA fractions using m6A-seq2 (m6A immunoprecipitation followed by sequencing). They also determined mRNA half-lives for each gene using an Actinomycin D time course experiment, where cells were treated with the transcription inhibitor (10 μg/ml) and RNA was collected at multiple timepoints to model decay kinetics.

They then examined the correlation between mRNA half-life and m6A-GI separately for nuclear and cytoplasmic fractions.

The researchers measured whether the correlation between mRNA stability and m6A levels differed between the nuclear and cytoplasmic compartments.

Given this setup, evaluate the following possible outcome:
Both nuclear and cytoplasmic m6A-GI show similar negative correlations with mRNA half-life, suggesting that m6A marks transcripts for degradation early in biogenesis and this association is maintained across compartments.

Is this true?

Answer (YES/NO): NO